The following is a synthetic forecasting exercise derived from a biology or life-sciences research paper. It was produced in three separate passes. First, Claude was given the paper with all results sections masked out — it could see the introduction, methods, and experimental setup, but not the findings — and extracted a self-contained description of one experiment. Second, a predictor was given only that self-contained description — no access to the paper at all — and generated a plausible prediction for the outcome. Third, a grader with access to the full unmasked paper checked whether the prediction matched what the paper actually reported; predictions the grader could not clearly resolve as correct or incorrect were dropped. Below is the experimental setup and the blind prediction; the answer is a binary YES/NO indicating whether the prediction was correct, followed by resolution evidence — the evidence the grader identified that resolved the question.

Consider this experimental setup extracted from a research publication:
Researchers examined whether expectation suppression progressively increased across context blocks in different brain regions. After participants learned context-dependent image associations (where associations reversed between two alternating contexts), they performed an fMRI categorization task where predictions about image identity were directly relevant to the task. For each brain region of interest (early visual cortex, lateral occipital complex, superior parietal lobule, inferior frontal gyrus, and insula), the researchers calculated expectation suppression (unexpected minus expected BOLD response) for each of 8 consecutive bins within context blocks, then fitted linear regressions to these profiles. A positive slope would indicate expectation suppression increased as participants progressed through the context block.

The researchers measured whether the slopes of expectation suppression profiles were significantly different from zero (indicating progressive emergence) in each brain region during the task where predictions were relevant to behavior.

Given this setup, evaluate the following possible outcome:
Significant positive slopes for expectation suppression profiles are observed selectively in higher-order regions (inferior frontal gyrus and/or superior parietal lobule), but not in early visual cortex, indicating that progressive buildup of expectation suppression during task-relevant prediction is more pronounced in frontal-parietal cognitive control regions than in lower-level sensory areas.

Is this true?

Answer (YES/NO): NO